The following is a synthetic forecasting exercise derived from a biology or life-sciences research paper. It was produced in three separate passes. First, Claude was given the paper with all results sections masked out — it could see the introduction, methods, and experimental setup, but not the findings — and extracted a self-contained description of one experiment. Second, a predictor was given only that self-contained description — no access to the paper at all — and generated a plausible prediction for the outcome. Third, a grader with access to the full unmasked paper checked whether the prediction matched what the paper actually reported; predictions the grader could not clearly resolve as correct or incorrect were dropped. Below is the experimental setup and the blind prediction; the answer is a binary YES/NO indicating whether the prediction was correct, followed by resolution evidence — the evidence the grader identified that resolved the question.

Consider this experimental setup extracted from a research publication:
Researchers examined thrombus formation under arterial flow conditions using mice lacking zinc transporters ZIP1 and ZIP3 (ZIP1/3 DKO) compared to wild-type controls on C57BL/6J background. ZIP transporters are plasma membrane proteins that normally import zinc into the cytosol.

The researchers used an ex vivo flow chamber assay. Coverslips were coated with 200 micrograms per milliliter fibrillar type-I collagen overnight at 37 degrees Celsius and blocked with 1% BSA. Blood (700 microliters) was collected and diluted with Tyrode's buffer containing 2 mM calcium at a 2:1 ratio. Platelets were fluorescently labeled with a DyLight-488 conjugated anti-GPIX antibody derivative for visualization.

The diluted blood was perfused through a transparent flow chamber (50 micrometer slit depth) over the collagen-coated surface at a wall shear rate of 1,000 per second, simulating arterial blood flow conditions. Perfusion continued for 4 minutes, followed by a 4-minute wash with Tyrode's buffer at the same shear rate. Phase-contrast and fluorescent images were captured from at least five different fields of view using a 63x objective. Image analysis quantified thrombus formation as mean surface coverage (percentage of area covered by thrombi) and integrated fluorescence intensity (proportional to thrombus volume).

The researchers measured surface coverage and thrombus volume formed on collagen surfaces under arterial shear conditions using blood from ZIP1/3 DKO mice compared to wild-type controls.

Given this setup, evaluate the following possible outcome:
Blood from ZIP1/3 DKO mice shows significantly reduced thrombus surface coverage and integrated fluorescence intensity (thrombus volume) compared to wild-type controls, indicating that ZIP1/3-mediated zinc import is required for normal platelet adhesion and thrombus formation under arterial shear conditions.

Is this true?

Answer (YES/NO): NO